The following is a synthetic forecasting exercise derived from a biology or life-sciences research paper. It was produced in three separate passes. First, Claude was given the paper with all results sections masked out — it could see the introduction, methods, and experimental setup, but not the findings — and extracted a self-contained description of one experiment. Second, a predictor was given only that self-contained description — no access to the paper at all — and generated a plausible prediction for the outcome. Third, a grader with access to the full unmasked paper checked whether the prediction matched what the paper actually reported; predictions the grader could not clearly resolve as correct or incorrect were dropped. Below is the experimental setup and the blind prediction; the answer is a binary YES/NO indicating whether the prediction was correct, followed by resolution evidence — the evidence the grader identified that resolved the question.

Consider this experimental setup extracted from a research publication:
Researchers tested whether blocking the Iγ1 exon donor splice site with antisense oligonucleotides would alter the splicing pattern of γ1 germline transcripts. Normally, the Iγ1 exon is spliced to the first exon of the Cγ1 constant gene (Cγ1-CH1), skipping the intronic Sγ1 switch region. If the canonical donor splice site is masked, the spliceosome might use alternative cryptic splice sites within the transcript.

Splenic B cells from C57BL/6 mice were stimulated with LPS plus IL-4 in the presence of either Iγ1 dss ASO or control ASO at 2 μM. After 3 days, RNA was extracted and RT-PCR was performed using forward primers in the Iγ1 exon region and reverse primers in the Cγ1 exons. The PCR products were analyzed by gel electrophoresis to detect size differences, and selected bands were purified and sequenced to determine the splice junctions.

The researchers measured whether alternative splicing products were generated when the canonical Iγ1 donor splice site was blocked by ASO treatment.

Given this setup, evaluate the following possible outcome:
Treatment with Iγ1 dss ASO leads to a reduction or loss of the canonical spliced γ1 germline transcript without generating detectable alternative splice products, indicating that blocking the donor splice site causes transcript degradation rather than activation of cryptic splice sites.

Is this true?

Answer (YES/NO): NO